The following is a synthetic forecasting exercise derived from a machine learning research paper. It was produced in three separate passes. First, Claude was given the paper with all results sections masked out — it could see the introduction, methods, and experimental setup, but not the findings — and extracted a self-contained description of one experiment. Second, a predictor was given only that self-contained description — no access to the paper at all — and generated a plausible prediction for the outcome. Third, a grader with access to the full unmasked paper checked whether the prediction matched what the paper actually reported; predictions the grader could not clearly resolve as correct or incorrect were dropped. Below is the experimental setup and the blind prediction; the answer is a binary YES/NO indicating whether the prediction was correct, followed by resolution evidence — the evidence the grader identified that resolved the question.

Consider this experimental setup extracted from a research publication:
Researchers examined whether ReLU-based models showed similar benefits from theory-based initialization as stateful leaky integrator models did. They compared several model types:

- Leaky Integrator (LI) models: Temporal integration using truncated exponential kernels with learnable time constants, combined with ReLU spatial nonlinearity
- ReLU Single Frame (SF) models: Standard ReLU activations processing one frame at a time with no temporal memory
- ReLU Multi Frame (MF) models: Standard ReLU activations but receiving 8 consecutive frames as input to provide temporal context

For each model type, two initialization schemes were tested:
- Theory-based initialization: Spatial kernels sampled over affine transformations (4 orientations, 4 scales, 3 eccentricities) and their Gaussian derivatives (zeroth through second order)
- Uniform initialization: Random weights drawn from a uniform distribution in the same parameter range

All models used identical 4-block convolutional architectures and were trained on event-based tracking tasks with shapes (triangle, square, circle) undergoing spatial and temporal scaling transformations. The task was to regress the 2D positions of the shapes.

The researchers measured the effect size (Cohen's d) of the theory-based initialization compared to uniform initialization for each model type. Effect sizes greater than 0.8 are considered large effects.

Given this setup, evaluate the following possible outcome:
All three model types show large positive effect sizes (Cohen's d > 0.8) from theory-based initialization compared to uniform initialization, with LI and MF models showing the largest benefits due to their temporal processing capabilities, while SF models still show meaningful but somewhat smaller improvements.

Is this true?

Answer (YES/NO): NO